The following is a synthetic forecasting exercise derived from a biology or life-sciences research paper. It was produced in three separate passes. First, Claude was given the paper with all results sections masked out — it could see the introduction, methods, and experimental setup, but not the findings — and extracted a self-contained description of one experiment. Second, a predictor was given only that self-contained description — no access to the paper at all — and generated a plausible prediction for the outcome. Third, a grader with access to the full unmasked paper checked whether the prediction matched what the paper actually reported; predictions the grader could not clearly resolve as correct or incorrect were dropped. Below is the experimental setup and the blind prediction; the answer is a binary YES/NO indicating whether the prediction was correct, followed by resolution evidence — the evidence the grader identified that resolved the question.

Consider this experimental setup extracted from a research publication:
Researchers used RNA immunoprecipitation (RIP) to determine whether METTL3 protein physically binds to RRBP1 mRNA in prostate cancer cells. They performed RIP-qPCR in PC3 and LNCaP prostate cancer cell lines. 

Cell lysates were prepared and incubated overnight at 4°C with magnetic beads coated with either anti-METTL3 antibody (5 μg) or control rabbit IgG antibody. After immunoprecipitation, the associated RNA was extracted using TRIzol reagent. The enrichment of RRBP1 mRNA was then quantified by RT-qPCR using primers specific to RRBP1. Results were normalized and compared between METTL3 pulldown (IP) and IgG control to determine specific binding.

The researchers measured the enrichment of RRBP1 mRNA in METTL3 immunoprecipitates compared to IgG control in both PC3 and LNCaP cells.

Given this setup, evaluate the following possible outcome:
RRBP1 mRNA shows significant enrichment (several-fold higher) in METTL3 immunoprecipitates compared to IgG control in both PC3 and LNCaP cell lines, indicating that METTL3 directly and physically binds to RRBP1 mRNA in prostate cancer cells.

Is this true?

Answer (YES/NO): YES